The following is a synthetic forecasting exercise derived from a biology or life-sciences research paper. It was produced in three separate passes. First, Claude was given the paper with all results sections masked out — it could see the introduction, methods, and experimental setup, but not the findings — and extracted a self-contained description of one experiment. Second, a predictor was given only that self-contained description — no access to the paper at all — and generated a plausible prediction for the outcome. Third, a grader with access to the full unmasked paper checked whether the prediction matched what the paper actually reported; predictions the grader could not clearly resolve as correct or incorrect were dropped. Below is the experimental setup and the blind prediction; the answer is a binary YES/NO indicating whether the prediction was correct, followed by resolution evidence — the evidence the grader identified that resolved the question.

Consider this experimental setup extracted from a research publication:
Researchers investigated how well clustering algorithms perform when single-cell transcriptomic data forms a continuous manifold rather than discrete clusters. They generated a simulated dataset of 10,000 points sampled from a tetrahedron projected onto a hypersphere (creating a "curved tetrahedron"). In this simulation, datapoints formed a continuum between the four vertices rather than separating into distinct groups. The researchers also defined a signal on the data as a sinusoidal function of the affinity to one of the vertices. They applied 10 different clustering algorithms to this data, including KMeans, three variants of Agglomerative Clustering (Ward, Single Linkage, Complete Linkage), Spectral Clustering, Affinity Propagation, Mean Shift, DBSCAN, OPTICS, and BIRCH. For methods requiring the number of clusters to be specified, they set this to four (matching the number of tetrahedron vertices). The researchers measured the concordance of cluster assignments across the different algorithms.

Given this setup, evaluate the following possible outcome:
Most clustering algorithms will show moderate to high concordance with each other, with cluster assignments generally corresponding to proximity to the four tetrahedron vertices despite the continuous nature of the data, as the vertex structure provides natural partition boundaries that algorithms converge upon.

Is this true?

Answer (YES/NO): NO